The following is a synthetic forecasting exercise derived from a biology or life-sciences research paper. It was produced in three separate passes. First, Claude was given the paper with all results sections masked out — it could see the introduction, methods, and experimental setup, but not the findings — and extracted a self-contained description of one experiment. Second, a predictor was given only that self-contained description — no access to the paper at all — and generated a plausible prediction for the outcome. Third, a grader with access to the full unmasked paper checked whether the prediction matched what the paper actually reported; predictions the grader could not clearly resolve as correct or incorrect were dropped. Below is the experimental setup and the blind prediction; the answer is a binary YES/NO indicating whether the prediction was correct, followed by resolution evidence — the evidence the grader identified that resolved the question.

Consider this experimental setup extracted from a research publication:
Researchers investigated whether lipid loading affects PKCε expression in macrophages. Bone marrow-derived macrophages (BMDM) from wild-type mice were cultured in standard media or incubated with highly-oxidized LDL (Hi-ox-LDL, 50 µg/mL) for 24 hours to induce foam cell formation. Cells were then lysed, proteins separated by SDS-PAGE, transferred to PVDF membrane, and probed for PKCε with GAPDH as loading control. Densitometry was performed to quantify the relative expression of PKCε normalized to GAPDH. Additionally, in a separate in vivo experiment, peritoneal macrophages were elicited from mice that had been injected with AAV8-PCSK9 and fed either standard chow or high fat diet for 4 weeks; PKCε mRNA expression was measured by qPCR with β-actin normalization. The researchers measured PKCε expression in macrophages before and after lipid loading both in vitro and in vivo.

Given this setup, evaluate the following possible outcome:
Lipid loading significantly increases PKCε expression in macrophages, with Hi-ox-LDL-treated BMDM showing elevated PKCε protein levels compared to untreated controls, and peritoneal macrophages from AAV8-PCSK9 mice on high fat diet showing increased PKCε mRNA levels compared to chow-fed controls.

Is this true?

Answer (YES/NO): NO